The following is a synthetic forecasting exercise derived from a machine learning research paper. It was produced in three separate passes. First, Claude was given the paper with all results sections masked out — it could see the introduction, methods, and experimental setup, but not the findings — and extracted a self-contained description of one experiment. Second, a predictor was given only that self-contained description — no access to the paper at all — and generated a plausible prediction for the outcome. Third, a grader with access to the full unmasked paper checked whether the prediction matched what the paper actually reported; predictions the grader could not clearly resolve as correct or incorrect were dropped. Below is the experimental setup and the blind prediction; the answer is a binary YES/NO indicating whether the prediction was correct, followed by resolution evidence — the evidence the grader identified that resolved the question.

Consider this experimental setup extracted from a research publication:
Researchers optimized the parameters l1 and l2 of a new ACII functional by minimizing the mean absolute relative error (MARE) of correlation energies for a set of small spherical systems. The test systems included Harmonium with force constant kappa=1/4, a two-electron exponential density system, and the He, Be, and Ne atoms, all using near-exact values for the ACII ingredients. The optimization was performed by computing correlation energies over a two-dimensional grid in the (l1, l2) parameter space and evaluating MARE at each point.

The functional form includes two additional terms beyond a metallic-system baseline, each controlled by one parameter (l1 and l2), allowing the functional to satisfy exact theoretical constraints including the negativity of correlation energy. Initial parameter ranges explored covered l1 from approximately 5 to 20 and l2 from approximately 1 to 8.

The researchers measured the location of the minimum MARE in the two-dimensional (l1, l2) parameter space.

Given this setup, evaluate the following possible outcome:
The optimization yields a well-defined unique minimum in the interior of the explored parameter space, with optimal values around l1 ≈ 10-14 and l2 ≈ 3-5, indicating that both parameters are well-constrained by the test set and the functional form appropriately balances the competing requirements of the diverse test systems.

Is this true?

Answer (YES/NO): YES